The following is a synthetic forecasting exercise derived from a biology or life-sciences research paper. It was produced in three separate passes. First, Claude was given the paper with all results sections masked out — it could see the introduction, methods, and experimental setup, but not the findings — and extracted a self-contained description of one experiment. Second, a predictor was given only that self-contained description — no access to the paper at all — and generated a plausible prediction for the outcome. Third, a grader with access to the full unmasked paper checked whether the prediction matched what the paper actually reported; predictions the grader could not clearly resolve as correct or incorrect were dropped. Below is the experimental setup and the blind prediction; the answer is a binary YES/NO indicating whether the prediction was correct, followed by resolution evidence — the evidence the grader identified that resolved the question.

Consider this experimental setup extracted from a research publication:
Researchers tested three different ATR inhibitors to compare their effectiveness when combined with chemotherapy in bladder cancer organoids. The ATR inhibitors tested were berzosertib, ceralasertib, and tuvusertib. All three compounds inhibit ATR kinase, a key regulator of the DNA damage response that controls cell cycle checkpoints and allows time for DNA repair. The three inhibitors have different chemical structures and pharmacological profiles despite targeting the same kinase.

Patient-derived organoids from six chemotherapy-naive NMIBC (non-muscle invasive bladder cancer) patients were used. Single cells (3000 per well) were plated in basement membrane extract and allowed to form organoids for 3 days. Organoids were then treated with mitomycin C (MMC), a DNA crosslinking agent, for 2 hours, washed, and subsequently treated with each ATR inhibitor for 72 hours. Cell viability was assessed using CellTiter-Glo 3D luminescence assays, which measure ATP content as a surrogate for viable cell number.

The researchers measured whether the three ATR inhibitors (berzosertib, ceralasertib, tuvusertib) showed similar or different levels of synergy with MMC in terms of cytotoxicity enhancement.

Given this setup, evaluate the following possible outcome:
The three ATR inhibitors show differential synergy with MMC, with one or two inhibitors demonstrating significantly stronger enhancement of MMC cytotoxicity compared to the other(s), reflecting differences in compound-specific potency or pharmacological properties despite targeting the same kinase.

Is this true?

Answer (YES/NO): YES